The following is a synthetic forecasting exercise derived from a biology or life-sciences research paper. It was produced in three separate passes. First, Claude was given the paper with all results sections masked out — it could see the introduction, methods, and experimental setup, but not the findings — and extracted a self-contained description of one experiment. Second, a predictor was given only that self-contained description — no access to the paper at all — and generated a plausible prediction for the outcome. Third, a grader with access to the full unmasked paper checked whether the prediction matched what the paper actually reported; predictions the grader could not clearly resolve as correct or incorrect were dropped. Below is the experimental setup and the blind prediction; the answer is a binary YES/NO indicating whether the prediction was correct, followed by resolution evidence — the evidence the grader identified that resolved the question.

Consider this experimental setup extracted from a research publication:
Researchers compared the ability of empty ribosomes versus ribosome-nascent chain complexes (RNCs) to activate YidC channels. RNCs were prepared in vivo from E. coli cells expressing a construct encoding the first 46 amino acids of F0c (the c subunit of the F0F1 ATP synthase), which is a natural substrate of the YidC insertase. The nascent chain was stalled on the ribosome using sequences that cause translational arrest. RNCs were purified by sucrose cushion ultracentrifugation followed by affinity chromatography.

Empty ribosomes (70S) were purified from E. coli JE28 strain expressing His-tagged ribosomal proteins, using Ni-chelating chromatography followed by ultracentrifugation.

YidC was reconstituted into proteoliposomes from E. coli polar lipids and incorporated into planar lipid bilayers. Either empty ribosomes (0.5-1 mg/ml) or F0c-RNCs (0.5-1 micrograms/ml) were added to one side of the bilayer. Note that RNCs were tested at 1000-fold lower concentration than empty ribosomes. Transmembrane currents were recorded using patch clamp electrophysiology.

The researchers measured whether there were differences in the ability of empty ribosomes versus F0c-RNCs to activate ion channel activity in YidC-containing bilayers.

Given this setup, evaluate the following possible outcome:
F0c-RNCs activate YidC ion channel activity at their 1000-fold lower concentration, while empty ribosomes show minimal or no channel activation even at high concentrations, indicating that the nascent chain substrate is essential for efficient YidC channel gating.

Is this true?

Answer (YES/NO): NO